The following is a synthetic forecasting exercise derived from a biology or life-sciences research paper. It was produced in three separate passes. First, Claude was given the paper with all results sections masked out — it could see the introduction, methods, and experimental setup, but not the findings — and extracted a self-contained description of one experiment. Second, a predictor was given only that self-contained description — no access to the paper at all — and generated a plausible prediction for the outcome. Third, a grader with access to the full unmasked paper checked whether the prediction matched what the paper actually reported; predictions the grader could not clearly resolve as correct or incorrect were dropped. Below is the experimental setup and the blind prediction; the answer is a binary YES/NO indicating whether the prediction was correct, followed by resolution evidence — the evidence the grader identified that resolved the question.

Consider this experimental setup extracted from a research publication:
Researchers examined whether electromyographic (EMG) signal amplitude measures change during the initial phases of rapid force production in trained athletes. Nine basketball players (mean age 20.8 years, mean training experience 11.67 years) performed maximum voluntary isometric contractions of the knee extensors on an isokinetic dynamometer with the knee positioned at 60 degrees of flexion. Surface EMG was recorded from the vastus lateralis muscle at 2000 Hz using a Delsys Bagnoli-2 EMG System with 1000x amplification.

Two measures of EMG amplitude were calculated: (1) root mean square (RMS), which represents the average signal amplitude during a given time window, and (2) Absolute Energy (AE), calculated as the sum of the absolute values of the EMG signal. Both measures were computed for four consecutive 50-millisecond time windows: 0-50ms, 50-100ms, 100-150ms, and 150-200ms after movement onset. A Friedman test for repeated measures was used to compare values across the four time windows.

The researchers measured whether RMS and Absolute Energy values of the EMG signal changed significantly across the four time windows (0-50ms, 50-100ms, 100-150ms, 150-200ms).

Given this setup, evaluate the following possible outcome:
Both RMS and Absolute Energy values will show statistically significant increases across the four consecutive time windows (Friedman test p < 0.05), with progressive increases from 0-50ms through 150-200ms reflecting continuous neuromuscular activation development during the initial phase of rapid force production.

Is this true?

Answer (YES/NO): NO